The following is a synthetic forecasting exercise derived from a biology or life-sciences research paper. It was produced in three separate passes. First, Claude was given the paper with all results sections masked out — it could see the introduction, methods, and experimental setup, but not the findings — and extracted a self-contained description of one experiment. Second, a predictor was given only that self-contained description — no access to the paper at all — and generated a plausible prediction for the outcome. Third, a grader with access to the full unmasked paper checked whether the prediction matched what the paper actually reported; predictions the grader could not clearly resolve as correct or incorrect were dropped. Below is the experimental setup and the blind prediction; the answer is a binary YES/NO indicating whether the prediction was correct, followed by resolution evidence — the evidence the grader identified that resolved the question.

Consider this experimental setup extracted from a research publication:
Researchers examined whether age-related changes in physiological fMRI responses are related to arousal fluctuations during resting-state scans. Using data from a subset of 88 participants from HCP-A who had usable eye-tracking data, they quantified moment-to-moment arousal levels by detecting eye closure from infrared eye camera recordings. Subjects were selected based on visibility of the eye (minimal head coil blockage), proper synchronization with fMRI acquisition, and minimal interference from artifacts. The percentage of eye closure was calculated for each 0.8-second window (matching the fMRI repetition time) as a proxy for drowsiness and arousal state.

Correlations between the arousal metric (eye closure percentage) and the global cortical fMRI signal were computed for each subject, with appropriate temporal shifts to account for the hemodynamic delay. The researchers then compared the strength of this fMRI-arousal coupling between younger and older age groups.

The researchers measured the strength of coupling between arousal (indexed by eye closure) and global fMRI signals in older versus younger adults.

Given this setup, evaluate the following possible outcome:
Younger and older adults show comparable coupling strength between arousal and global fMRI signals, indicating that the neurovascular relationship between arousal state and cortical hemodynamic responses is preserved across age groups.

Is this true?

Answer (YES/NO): NO